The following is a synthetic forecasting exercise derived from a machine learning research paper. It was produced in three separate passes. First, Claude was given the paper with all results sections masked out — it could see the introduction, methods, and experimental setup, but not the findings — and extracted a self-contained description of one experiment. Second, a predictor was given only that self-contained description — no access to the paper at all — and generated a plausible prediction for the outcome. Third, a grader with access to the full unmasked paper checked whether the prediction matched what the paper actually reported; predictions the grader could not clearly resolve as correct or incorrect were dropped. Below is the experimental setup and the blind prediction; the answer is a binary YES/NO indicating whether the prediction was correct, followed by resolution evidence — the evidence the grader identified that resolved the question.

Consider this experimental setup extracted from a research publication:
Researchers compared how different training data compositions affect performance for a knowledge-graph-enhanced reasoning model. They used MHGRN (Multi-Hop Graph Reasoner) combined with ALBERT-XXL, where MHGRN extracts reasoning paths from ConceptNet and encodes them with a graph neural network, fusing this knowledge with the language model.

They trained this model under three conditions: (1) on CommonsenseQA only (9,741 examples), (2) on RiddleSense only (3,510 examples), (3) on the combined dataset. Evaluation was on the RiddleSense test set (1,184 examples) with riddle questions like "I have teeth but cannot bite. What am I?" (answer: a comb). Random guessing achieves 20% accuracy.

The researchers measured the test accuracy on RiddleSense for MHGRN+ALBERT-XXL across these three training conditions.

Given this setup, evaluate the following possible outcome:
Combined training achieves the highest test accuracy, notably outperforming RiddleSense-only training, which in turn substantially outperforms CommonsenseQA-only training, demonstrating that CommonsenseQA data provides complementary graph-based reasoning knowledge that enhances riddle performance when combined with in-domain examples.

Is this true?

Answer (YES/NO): YES